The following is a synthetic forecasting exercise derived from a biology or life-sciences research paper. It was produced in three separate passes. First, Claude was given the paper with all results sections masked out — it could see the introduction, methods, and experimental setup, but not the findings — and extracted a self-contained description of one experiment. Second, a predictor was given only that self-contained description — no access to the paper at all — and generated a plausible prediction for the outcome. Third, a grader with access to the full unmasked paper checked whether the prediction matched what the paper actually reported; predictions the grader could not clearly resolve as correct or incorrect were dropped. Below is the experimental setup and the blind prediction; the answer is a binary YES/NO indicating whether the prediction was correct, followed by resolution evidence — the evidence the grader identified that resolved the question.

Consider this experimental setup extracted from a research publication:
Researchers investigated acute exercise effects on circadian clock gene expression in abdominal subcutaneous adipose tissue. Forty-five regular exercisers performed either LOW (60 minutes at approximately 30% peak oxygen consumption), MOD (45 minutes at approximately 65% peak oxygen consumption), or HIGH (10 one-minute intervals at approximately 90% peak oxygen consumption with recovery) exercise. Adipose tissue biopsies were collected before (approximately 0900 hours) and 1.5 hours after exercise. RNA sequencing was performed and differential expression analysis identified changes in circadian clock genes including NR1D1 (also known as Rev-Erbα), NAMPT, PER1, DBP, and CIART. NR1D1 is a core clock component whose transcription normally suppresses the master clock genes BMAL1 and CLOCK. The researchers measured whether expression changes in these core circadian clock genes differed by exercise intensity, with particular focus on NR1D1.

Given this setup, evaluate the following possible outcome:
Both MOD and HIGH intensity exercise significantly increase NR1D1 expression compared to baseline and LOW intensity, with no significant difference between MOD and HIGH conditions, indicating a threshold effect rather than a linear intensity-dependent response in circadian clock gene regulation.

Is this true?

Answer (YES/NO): NO